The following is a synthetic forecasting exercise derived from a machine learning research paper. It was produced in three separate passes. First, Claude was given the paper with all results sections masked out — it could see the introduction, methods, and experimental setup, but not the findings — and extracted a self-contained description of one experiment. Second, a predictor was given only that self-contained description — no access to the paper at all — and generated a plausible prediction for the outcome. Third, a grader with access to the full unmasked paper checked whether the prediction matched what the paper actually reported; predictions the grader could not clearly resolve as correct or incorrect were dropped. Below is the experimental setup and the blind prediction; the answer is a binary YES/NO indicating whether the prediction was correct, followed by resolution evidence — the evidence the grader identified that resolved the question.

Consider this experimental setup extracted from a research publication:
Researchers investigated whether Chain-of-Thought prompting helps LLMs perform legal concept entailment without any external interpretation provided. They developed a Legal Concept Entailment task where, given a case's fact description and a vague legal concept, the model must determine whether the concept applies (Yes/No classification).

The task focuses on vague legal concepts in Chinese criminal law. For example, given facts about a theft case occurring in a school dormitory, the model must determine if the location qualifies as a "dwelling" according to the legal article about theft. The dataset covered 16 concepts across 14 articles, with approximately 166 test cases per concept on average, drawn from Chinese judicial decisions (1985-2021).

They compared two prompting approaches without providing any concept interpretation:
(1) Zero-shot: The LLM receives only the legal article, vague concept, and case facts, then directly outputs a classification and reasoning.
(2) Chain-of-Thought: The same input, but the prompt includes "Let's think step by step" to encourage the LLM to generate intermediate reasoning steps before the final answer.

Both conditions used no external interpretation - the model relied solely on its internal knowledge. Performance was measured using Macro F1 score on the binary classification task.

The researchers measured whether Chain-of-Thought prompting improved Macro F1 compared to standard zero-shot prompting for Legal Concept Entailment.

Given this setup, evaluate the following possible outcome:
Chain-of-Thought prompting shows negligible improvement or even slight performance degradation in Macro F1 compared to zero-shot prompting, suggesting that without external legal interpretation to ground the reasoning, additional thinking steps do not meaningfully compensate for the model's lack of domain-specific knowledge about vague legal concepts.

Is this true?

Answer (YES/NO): NO